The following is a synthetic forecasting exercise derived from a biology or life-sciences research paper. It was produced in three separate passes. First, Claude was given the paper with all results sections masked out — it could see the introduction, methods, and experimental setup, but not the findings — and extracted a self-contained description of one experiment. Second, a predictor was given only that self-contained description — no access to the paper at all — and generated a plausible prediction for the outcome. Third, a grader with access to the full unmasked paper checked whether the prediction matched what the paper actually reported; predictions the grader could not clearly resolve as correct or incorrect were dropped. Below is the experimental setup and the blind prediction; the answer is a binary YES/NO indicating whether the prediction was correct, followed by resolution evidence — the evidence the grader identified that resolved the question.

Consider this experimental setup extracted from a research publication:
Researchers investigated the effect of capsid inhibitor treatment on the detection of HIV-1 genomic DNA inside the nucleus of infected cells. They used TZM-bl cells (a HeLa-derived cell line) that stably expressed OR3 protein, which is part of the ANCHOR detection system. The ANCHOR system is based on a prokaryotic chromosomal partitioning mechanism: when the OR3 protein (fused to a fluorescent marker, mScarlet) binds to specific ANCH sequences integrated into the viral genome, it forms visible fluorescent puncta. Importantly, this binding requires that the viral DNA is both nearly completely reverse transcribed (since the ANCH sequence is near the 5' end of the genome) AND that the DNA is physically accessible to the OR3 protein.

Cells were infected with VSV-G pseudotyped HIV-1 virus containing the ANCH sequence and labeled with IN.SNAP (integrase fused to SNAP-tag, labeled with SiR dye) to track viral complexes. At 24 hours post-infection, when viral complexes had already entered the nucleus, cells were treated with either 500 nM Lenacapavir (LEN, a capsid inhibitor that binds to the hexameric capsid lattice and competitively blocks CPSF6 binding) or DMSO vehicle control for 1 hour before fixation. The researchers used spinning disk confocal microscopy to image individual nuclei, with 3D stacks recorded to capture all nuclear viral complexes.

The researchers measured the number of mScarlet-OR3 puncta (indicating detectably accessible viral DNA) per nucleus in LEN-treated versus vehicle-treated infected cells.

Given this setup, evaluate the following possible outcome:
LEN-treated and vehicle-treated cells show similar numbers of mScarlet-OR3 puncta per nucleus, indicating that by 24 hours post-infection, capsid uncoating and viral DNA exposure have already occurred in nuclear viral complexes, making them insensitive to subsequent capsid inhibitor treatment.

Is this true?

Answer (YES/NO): NO